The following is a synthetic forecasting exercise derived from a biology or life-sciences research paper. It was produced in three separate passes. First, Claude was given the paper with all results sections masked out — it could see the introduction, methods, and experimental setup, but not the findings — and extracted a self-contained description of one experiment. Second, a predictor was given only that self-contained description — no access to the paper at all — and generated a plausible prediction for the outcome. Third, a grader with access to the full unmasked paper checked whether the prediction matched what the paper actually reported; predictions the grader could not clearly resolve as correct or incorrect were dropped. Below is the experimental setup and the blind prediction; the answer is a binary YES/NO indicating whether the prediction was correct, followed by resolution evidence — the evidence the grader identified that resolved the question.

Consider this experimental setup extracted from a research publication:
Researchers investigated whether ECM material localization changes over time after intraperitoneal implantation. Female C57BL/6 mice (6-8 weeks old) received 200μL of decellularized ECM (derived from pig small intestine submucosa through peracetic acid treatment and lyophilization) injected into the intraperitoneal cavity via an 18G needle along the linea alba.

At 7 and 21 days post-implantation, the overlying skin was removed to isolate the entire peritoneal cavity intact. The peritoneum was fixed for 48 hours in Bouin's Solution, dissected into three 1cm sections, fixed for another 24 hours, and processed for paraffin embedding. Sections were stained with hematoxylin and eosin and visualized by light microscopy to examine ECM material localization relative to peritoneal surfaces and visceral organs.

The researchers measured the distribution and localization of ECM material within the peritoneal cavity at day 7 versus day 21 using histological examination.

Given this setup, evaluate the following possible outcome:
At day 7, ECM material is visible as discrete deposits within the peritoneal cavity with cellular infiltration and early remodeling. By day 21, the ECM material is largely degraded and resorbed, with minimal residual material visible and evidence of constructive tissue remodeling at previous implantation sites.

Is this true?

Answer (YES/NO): NO